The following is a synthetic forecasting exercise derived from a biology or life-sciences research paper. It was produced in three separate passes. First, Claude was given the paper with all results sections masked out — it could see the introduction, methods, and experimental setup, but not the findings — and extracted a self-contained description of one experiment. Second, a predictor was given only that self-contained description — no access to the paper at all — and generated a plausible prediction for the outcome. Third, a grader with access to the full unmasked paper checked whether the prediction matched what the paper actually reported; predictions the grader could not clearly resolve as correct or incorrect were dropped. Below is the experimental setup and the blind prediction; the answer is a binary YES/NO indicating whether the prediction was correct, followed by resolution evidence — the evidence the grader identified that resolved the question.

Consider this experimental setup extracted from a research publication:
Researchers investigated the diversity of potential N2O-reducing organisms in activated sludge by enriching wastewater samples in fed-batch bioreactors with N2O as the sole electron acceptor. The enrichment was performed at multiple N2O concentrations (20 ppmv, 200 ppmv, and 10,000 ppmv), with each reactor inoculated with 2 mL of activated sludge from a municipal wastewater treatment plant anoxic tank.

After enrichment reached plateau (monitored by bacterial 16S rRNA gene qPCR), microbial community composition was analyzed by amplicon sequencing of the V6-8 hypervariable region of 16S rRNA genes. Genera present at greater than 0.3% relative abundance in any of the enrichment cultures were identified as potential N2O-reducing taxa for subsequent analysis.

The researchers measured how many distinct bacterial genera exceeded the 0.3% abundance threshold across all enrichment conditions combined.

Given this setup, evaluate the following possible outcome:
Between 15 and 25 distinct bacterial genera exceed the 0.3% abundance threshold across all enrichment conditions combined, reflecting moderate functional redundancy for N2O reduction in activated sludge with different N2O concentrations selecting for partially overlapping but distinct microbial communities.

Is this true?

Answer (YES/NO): NO